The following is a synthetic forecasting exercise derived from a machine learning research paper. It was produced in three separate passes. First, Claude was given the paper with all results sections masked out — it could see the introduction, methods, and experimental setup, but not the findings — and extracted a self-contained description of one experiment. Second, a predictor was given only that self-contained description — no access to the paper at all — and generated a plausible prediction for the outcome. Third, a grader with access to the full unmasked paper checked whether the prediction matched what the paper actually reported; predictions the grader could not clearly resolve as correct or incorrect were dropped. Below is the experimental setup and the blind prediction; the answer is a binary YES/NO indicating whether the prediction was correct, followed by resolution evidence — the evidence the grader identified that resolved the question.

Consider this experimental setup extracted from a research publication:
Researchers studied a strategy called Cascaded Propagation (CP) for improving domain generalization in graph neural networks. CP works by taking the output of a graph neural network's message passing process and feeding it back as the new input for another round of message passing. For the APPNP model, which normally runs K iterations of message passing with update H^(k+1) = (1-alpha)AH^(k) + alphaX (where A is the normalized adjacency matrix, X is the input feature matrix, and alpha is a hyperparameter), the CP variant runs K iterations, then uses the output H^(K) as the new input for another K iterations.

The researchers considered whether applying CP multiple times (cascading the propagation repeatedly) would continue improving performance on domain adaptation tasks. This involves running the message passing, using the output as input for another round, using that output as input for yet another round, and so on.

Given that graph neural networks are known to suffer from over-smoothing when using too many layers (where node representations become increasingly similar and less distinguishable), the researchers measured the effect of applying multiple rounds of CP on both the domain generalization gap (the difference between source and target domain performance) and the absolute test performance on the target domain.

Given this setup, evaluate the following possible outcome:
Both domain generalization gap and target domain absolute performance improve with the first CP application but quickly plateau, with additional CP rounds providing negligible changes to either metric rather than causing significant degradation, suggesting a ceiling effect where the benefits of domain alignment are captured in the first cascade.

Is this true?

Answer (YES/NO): NO